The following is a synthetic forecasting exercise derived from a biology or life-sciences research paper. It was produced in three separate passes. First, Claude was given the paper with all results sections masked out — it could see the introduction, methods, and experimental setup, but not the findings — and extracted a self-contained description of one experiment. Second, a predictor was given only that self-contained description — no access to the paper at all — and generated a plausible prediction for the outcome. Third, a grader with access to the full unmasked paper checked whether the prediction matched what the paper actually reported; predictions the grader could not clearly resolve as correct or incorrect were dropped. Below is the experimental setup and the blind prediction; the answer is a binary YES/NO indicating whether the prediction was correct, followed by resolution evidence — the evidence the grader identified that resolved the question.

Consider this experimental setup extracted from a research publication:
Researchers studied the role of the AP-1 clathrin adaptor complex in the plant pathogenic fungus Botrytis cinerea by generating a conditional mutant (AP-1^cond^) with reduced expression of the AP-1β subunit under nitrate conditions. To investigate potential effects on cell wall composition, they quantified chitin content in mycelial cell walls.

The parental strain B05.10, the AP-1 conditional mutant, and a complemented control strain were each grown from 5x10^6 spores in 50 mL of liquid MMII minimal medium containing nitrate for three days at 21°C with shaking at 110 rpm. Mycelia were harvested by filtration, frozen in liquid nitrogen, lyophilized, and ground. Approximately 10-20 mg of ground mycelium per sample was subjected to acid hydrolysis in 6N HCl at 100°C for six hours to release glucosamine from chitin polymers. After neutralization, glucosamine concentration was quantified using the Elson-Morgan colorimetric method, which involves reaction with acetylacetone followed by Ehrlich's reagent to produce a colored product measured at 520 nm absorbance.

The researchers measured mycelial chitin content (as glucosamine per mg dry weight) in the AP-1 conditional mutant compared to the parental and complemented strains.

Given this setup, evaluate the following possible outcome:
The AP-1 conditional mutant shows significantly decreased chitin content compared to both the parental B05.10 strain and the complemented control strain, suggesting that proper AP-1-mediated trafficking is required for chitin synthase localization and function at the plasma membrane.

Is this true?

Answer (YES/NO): YES